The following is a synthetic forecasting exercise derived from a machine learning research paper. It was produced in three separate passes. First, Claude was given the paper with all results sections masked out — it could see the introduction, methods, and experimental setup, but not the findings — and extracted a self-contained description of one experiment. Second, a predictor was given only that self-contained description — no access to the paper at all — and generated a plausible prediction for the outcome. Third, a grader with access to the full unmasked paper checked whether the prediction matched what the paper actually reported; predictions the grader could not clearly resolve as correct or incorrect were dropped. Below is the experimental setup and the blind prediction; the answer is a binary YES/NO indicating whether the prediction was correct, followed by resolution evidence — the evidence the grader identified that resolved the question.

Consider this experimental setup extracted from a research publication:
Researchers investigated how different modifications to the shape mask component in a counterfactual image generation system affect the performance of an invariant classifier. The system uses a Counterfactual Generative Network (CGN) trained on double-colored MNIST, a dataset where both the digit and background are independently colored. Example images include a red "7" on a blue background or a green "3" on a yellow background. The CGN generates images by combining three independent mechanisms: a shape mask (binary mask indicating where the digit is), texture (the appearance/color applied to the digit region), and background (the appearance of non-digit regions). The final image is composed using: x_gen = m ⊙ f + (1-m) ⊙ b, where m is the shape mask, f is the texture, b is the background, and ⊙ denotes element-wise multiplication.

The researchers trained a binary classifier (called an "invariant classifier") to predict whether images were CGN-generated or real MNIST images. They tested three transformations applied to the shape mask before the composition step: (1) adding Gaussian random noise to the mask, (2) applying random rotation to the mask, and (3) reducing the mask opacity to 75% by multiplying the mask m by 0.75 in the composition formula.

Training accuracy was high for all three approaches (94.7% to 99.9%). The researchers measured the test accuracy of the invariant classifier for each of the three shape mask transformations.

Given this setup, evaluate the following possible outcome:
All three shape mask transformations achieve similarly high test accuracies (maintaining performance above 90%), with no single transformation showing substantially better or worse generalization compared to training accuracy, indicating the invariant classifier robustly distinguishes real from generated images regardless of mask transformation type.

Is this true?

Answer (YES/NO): NO